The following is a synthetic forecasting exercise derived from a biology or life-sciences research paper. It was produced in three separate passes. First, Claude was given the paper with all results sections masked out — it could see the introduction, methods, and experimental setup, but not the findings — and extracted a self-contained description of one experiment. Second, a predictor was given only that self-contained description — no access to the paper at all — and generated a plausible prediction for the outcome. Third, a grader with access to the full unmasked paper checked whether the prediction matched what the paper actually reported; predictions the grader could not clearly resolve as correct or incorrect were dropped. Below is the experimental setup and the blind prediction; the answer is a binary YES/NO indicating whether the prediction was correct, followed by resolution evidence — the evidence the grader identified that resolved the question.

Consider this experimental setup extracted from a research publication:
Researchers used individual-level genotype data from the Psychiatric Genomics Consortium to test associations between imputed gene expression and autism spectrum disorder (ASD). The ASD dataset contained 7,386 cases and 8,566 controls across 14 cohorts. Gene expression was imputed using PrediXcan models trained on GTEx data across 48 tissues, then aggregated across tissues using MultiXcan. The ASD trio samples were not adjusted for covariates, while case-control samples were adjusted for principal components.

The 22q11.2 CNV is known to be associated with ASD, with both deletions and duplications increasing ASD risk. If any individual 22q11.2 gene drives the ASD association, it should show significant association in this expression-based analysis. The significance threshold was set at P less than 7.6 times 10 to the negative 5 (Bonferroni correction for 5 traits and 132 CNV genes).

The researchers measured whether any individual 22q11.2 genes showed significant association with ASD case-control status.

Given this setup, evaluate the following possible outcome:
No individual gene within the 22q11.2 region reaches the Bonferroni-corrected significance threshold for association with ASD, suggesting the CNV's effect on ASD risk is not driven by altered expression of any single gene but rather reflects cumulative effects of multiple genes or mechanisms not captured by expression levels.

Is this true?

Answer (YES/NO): YES